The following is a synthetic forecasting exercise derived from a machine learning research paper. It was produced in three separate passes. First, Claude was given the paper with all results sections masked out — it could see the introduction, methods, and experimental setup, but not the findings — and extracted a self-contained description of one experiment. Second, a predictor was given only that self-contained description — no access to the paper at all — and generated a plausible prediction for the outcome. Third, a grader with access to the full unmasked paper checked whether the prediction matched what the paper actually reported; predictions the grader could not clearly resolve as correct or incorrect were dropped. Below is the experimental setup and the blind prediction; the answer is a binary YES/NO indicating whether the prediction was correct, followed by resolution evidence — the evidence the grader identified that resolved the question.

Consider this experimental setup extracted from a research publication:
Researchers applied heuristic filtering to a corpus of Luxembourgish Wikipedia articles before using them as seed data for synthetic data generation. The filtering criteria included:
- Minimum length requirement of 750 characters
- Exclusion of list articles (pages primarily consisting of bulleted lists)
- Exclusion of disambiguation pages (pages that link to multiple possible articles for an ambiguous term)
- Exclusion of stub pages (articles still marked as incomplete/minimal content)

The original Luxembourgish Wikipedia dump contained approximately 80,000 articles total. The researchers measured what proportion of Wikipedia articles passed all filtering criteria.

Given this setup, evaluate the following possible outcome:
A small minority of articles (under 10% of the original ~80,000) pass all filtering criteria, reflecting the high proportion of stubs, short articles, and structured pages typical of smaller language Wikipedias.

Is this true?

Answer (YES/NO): NO